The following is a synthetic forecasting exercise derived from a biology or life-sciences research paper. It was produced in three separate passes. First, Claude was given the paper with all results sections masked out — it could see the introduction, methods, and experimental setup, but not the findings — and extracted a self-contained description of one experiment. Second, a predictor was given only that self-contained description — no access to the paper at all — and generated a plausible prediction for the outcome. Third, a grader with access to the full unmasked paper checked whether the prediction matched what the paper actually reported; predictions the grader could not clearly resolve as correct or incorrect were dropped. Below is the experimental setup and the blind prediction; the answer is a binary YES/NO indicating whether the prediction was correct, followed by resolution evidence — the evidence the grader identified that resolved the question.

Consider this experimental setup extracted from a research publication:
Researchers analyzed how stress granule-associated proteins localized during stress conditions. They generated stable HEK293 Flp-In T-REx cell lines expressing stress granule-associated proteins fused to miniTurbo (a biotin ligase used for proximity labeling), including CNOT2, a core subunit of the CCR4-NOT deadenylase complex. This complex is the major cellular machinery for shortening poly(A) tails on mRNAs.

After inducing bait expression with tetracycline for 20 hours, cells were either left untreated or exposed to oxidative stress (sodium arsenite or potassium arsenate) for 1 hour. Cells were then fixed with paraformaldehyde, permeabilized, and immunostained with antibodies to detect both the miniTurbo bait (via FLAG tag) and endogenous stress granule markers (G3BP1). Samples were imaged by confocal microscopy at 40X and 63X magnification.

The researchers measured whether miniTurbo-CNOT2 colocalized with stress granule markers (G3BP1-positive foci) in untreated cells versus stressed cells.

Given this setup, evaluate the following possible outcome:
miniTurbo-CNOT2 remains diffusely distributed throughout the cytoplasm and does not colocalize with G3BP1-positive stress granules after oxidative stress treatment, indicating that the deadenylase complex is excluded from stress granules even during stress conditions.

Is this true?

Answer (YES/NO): NO